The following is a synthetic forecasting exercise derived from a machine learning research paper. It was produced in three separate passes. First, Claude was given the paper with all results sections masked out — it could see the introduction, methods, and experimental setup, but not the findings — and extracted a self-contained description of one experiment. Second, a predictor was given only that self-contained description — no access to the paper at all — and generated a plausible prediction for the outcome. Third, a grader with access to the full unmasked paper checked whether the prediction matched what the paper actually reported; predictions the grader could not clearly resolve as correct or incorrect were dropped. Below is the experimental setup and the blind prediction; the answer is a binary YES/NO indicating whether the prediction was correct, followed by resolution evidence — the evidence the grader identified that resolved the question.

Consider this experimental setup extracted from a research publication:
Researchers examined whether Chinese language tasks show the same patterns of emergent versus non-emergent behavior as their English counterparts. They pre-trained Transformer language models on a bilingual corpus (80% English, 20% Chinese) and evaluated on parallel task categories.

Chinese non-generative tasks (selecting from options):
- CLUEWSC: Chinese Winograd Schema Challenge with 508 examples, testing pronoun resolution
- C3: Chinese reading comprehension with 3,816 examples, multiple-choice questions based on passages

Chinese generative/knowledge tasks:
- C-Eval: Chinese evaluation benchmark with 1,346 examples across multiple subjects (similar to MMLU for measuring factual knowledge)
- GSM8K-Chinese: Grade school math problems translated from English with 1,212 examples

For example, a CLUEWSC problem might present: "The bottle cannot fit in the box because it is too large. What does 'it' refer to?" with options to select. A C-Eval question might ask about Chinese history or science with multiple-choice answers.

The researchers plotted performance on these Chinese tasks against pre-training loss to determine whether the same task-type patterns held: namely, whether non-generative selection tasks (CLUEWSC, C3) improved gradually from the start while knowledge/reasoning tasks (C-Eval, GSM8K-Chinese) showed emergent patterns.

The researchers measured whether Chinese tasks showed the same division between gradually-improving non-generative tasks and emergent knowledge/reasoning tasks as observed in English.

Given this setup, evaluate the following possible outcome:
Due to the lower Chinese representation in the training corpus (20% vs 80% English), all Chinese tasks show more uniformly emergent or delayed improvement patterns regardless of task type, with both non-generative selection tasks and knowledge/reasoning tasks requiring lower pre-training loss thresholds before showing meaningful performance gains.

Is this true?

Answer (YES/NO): NO